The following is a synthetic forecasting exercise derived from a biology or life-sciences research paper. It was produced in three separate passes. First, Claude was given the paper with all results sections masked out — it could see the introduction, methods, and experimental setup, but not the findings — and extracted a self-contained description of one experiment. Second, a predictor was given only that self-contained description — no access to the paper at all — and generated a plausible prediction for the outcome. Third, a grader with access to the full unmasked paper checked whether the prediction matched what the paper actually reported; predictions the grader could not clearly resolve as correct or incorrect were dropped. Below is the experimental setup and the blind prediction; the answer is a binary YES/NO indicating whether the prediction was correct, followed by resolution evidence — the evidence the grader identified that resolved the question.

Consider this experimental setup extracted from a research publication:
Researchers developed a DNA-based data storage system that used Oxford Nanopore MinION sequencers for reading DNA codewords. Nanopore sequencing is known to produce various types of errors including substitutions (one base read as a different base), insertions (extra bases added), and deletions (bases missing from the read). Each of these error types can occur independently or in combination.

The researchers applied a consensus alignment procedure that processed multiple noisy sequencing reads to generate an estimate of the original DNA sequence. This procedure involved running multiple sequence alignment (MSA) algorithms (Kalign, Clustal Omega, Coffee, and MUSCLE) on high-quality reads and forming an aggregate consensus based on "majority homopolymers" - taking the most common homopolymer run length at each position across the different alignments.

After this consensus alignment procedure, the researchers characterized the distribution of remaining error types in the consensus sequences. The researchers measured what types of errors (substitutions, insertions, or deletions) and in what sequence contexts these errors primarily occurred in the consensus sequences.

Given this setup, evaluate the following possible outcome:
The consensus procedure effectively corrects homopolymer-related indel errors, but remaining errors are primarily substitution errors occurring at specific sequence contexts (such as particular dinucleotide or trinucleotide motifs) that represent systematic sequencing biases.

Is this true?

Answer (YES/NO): NO